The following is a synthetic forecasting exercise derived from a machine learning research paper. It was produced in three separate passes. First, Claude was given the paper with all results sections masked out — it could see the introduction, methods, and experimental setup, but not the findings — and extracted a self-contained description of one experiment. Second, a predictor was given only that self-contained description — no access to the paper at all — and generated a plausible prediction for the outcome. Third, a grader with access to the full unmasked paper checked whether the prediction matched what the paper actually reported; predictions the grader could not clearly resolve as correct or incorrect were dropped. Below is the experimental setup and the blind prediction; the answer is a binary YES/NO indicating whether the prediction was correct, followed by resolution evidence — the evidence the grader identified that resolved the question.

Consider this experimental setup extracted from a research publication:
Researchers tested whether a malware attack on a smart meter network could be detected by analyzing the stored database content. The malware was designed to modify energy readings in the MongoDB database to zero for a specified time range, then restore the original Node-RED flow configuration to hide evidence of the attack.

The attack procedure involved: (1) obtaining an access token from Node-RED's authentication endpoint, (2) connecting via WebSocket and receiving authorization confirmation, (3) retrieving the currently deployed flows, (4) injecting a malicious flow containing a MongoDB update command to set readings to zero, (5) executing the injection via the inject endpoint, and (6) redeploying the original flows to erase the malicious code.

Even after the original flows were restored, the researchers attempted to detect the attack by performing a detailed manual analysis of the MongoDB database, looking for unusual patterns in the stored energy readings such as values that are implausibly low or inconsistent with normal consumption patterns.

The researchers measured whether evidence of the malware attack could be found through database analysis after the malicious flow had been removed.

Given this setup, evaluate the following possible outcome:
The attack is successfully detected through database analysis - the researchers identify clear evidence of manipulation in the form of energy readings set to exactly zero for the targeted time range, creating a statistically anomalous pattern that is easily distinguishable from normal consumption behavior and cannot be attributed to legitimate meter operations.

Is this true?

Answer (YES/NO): NO